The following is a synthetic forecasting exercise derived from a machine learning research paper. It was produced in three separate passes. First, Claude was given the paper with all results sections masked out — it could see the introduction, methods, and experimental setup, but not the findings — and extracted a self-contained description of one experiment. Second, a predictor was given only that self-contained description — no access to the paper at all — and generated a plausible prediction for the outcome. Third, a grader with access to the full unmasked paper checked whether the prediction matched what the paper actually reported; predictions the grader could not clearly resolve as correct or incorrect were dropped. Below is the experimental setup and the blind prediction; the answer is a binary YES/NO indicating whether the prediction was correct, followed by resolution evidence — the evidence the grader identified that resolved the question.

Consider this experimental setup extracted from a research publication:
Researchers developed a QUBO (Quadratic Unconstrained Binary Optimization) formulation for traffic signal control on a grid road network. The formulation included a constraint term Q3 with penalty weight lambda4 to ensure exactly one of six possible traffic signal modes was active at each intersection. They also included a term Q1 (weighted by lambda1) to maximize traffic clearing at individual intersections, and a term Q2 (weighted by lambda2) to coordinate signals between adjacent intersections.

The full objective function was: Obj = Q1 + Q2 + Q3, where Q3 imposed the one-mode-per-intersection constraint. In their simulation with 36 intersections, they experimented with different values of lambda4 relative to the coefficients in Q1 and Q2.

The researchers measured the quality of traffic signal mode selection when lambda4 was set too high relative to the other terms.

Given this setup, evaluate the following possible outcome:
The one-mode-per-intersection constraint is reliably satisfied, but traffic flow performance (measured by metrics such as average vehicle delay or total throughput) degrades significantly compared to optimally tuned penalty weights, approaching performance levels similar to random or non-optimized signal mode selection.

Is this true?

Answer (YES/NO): NO